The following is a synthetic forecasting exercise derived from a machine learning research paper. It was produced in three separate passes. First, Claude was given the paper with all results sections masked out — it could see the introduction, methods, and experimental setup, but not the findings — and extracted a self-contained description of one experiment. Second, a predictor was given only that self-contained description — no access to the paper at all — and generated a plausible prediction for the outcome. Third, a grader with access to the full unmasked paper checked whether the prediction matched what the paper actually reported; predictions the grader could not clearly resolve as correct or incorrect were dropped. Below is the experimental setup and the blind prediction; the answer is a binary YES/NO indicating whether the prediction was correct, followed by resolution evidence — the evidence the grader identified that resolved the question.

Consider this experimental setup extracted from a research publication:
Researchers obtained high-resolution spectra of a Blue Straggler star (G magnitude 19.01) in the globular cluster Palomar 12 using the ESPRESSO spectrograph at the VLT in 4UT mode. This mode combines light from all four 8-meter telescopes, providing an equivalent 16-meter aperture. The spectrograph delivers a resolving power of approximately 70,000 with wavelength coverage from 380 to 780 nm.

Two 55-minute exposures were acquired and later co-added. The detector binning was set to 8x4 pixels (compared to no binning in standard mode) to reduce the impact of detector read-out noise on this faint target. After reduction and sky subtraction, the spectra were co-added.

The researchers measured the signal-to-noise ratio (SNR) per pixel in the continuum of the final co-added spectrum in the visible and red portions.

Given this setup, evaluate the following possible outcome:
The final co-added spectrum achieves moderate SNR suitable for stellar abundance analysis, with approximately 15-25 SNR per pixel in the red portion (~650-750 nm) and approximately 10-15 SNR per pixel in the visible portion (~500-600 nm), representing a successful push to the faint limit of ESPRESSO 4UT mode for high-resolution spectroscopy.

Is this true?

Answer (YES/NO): NO